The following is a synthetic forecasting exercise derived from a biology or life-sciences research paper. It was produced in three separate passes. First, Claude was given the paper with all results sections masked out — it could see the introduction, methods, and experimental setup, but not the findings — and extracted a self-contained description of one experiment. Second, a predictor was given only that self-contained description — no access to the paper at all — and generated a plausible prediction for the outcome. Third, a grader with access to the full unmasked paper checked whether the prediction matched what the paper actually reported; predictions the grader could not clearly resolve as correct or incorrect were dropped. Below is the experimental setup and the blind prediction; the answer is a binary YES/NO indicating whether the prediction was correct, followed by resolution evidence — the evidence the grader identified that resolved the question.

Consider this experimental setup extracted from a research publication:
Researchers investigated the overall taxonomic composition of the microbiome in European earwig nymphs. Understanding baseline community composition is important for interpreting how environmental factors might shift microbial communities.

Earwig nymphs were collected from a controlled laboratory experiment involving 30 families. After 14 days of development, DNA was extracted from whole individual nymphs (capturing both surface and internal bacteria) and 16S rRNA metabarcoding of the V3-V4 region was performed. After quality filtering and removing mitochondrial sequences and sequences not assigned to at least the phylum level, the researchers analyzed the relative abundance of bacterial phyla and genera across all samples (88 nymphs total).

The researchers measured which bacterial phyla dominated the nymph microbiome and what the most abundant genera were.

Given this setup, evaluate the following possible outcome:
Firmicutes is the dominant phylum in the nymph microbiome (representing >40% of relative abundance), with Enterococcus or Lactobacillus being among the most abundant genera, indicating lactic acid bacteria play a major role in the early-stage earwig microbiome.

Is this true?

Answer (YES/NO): NO